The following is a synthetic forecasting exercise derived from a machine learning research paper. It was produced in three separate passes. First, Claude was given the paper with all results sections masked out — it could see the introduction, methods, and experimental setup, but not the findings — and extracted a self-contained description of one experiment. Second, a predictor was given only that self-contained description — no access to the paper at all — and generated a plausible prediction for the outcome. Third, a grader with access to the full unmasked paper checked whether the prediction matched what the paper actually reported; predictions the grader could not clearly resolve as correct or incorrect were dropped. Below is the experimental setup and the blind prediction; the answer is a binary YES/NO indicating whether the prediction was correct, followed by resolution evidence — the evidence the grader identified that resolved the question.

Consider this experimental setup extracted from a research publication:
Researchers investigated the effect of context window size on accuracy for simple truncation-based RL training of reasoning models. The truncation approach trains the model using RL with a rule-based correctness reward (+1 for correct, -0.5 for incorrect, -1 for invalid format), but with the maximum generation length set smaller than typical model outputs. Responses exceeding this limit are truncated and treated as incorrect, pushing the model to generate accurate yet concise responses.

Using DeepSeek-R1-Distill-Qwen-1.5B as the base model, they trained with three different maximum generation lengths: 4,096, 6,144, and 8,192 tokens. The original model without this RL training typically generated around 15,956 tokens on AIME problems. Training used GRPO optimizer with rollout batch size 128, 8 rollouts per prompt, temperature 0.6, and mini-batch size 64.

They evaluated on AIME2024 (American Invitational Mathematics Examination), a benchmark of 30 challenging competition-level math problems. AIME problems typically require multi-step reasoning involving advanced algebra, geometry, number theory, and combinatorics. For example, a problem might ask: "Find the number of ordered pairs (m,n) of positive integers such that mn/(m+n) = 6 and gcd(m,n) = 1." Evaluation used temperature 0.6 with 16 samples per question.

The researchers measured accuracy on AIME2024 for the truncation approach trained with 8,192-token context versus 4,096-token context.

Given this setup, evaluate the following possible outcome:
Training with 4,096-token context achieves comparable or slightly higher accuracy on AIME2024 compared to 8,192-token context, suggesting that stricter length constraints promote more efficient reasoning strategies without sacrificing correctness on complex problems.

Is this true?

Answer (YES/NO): NO